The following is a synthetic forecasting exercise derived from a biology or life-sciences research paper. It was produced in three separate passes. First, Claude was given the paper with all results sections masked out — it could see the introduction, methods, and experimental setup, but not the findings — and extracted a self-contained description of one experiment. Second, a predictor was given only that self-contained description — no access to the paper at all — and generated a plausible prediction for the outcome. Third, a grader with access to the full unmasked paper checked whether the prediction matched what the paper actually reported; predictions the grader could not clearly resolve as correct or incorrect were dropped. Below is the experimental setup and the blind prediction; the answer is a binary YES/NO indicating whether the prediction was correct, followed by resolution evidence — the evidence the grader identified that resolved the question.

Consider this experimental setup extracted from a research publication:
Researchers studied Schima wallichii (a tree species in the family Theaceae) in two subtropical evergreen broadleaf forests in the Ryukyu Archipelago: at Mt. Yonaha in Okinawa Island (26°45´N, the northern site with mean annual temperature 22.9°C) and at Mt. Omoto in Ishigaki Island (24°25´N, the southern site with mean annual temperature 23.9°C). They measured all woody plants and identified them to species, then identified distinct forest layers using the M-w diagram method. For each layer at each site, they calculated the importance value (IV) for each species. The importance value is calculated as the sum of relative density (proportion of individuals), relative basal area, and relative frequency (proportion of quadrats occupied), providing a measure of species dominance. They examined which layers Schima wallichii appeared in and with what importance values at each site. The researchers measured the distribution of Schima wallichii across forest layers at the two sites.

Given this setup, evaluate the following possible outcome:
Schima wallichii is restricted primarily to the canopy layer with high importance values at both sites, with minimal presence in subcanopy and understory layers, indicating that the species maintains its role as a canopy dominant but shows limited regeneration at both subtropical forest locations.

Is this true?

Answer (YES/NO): NO